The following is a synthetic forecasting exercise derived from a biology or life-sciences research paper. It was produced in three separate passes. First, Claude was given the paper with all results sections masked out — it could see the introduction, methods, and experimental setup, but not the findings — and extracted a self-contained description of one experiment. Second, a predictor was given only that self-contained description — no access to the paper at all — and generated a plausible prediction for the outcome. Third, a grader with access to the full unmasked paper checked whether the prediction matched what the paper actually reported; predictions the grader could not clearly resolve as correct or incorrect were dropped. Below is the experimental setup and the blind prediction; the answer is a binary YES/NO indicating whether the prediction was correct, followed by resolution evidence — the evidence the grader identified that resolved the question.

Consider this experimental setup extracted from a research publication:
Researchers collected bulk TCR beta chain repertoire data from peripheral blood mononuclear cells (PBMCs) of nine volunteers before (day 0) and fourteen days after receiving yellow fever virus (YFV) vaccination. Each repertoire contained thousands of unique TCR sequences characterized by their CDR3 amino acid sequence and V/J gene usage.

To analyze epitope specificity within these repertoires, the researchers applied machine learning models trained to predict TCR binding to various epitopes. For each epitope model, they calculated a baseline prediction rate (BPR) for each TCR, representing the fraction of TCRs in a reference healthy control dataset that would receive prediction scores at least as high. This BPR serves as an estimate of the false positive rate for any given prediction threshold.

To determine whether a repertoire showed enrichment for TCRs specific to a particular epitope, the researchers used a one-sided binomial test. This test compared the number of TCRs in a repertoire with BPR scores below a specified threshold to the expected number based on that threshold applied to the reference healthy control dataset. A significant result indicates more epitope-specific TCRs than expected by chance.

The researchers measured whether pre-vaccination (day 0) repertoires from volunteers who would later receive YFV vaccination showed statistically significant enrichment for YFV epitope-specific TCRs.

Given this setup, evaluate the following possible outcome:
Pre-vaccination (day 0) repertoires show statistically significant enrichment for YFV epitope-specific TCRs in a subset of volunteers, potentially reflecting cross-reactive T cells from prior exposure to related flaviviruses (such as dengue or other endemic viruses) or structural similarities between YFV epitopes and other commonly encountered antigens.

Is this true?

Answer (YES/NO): NO